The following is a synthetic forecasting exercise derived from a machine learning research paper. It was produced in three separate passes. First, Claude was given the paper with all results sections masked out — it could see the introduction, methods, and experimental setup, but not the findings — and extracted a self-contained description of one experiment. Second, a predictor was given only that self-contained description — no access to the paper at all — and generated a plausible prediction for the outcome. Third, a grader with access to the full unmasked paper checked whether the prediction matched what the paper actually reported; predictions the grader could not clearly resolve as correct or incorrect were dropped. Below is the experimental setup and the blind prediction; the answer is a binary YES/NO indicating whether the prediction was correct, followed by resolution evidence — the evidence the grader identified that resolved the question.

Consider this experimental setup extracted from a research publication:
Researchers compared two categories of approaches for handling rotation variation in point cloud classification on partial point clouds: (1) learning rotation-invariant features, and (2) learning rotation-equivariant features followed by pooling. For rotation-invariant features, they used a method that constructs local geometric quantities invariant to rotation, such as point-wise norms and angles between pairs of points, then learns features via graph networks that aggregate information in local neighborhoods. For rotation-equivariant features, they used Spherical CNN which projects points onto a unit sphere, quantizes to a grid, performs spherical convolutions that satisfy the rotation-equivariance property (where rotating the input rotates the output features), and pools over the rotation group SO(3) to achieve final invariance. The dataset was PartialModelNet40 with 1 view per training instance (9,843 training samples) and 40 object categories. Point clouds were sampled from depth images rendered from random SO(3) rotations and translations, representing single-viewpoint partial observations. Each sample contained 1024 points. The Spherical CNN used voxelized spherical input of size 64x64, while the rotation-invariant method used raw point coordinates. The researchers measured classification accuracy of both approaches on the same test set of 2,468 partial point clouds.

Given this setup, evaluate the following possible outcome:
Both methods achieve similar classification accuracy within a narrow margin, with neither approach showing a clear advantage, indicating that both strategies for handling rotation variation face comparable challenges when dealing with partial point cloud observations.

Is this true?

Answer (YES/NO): YES